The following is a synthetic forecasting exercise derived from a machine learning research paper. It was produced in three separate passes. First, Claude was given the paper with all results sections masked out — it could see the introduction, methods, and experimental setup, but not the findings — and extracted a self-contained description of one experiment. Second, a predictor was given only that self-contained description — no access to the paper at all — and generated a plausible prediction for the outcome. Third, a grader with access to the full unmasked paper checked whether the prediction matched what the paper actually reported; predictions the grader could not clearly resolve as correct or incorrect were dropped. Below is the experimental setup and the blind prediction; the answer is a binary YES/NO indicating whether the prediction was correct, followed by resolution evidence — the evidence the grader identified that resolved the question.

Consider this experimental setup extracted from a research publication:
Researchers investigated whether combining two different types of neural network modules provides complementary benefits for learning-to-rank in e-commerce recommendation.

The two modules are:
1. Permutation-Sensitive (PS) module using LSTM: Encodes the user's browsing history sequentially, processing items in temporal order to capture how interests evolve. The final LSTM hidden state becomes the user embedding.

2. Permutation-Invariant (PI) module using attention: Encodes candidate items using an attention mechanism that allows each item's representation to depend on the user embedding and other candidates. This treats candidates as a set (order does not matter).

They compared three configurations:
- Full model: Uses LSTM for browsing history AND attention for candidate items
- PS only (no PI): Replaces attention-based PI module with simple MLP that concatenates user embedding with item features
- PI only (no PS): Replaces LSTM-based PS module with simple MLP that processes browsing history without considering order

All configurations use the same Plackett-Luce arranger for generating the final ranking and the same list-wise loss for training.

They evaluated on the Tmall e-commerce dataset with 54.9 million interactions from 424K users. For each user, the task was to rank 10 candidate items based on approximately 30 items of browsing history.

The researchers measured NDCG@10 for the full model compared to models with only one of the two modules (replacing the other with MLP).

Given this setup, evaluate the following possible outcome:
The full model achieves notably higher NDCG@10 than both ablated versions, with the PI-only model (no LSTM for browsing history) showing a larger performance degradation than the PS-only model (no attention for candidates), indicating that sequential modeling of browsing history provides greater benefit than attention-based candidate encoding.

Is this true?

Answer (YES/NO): YES